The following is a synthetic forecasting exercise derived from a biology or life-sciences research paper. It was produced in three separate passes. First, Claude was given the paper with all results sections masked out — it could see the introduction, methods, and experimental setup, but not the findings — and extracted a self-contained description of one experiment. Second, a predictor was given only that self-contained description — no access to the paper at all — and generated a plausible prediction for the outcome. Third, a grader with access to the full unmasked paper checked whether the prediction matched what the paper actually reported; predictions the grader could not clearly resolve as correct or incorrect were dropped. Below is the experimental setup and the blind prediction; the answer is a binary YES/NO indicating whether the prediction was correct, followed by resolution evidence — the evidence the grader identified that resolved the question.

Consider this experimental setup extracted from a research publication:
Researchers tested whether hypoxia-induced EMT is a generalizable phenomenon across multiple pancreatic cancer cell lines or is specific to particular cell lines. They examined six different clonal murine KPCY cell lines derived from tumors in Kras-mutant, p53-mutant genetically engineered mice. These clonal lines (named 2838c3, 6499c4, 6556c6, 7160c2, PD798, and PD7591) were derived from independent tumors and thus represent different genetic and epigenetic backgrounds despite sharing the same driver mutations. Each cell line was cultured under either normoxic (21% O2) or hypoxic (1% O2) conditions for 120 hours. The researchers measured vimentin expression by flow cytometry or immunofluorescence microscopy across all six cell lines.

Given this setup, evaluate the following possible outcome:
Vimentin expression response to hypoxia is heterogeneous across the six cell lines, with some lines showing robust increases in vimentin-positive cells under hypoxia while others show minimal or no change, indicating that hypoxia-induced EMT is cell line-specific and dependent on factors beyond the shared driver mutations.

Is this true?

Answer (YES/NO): NO